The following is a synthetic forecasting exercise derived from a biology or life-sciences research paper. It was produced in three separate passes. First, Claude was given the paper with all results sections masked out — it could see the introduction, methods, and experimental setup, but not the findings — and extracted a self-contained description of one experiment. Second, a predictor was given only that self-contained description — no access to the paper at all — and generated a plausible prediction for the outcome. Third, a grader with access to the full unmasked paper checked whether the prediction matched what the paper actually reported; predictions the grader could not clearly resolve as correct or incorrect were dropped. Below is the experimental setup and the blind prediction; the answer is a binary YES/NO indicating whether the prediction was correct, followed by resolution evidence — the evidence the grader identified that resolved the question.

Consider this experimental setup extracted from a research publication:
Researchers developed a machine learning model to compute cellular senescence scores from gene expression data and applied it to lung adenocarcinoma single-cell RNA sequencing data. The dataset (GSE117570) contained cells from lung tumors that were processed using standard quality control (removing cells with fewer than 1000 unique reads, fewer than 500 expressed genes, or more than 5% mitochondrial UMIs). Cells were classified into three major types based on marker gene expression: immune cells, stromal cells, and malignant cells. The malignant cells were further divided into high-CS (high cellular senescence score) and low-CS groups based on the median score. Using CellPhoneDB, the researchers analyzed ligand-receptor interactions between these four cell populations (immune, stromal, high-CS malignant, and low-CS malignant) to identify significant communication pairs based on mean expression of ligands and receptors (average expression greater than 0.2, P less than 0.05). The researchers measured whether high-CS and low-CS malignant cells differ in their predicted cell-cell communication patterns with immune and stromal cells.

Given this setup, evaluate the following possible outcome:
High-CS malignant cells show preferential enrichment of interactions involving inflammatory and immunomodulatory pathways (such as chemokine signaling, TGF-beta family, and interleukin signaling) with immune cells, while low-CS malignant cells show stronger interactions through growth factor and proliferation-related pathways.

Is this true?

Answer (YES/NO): NO